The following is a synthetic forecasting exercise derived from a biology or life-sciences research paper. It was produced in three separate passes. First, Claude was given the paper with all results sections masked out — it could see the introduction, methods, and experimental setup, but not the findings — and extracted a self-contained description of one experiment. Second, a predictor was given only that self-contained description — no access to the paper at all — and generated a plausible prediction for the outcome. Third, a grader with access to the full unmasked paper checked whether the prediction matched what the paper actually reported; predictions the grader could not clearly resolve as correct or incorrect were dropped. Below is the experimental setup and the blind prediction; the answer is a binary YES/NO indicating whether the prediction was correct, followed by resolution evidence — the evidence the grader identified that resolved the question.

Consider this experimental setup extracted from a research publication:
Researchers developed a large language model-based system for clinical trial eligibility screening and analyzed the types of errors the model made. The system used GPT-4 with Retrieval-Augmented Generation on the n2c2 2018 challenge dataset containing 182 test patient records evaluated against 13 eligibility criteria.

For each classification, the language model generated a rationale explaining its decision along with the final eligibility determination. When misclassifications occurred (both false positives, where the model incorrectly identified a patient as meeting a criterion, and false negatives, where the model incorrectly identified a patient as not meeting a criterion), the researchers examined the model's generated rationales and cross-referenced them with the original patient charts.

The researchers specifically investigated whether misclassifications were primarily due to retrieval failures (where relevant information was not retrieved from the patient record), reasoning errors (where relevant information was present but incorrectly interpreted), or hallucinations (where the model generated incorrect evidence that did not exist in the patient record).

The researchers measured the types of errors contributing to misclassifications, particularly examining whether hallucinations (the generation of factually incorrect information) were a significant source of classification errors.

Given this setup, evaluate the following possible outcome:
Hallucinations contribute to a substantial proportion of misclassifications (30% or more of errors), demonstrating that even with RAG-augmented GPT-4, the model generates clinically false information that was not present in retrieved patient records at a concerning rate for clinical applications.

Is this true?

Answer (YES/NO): NO